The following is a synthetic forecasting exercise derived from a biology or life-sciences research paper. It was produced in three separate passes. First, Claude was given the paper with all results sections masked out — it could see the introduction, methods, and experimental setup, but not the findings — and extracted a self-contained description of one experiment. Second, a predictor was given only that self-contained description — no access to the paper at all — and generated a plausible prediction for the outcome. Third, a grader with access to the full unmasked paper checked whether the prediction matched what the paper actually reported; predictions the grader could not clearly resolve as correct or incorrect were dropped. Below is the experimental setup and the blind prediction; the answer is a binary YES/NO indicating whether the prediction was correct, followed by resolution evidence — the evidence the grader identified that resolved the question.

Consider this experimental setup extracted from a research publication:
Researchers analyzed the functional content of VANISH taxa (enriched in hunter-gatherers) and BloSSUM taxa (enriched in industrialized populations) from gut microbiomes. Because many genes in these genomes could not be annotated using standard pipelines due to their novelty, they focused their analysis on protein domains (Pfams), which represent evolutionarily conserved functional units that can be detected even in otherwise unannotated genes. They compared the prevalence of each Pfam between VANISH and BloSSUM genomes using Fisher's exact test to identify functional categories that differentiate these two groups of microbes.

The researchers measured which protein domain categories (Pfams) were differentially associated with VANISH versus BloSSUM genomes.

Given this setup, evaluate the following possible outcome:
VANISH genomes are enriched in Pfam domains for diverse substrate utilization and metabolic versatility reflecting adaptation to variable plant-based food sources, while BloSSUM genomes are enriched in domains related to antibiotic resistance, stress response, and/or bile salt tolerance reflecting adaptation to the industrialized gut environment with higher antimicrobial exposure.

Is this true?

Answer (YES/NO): NO